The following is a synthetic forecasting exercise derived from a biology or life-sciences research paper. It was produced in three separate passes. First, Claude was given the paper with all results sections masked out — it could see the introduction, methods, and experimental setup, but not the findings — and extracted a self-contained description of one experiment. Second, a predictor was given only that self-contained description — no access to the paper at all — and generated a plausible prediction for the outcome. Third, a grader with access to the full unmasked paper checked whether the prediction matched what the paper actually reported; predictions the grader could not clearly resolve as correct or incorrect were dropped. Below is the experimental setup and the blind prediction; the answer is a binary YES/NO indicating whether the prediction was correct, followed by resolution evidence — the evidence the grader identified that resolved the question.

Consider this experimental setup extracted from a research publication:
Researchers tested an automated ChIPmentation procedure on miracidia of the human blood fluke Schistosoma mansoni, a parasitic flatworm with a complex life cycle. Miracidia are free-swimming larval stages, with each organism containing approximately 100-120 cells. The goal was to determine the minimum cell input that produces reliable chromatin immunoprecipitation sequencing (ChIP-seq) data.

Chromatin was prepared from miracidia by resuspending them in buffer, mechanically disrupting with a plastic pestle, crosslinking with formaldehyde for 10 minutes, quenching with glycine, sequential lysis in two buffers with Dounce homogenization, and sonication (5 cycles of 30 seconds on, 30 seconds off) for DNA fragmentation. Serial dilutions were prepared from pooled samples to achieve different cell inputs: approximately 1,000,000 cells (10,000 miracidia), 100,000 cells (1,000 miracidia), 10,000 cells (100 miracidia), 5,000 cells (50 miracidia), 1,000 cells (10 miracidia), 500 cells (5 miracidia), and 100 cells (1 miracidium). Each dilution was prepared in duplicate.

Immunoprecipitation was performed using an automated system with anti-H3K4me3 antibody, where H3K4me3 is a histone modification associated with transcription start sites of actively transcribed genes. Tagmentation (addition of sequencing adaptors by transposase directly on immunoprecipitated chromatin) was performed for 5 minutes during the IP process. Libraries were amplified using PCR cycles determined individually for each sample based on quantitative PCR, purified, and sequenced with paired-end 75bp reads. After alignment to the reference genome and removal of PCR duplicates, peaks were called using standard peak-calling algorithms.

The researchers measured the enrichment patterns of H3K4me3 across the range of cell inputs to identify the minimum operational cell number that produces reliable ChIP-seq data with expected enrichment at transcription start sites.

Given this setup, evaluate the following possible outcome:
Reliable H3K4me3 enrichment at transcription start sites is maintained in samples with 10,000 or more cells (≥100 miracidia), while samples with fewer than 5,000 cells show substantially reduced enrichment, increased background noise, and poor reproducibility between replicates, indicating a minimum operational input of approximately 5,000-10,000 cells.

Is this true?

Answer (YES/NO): NO